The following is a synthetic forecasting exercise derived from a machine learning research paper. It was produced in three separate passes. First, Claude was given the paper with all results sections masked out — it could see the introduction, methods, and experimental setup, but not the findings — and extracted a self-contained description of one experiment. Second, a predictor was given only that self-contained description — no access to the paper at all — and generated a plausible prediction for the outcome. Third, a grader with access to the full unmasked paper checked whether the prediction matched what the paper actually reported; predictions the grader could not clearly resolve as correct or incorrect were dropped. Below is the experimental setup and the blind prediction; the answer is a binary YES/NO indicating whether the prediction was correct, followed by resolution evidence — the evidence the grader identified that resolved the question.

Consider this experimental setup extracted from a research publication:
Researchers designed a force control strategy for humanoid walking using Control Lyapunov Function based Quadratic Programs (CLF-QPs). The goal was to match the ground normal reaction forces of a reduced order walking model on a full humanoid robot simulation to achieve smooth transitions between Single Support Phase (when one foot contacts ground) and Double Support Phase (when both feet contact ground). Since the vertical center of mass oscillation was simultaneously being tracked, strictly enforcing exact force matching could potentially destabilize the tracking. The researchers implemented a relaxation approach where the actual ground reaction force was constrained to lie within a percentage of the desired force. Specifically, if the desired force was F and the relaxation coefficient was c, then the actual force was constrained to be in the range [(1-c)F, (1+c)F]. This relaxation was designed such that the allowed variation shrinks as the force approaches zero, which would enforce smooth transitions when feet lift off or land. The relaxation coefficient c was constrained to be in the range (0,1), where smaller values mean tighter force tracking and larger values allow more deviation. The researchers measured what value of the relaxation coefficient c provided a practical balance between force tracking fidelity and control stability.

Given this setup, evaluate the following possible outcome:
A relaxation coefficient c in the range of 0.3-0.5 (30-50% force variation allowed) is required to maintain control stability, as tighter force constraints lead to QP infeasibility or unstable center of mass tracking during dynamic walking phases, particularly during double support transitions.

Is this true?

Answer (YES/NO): NO